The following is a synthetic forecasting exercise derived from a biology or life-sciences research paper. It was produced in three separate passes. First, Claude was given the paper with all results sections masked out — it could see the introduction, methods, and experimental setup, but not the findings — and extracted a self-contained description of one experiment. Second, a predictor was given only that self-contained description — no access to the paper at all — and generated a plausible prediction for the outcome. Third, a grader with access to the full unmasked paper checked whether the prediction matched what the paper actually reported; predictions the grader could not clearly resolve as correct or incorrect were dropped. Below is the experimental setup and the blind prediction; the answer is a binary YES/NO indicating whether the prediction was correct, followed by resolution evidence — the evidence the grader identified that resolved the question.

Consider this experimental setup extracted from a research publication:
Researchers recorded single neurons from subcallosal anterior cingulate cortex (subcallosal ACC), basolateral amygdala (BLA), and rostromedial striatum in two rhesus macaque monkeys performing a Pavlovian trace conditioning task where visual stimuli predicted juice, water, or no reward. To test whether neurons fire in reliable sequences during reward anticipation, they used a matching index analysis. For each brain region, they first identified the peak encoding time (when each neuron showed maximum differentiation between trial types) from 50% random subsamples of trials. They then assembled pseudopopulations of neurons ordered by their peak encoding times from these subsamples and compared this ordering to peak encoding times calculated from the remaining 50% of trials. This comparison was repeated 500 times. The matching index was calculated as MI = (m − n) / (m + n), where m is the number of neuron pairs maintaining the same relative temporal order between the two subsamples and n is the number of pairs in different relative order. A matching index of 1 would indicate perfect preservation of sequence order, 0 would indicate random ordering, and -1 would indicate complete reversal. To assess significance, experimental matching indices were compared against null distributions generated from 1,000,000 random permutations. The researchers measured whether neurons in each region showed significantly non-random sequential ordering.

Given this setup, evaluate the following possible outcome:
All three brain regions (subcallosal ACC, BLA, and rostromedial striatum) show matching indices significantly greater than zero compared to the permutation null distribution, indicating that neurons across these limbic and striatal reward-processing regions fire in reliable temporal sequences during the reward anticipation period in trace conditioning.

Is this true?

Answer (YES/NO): YES